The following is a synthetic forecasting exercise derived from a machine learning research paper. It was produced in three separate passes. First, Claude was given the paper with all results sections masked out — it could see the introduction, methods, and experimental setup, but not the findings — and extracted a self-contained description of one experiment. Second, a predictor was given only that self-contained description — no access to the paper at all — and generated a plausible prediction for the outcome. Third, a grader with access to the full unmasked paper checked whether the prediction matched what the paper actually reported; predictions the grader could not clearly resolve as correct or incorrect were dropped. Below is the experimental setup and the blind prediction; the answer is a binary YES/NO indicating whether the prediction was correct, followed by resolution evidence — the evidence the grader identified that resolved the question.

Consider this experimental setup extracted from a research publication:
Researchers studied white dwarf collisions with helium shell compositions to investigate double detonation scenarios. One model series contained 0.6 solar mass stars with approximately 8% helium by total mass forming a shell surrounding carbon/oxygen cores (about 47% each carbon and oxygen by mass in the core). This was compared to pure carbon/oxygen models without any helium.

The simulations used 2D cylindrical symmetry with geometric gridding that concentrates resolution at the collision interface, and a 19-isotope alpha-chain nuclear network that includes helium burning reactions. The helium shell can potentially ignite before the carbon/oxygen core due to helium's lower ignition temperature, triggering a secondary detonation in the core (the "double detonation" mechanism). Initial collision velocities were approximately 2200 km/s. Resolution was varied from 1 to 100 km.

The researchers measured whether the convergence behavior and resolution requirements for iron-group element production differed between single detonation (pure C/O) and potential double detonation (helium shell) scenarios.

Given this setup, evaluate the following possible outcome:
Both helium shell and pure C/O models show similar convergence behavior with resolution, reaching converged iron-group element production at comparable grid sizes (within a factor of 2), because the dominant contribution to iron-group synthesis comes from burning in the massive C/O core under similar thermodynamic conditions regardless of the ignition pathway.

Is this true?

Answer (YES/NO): YES